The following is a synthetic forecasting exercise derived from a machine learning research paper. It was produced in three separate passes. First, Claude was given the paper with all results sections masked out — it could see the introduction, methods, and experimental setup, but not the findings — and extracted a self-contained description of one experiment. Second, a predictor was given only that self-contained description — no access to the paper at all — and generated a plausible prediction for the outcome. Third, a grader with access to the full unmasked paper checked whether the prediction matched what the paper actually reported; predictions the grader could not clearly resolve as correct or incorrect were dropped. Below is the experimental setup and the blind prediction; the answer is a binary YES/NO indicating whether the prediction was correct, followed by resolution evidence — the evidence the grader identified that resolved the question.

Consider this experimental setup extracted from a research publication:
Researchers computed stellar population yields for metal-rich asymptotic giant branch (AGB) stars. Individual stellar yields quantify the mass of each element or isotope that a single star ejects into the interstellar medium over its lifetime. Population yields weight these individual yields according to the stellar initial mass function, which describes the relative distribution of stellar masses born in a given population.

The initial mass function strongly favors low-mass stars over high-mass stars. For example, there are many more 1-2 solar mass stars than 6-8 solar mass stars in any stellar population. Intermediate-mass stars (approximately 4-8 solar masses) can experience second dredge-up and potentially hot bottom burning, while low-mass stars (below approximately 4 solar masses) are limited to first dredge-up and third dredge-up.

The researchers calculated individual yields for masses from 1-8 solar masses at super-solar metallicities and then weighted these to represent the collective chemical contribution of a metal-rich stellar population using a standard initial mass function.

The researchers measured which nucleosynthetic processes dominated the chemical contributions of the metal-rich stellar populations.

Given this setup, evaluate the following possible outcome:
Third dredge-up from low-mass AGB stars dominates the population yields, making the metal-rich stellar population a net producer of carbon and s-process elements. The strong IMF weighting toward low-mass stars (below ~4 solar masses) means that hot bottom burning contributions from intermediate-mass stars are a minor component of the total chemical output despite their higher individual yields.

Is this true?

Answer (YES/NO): NO